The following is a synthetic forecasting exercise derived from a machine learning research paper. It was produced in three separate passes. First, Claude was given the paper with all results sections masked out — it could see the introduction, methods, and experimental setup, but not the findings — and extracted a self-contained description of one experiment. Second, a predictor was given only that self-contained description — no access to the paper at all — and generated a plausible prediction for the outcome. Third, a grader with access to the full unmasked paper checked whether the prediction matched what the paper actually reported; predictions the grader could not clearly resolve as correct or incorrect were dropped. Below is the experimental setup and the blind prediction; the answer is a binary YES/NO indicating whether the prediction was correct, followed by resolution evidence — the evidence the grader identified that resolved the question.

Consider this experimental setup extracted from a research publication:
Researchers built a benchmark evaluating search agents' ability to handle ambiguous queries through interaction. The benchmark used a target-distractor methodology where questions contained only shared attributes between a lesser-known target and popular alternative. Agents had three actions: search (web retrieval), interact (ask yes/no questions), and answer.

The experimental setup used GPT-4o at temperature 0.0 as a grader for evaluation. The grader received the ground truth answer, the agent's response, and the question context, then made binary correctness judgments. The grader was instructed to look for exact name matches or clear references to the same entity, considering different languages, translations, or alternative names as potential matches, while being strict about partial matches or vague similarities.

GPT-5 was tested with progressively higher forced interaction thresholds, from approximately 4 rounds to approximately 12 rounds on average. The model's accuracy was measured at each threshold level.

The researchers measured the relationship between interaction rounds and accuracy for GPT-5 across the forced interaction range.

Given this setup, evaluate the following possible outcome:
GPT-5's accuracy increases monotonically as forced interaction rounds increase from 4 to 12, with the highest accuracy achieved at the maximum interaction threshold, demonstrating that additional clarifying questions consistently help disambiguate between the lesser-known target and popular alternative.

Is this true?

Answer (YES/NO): NO